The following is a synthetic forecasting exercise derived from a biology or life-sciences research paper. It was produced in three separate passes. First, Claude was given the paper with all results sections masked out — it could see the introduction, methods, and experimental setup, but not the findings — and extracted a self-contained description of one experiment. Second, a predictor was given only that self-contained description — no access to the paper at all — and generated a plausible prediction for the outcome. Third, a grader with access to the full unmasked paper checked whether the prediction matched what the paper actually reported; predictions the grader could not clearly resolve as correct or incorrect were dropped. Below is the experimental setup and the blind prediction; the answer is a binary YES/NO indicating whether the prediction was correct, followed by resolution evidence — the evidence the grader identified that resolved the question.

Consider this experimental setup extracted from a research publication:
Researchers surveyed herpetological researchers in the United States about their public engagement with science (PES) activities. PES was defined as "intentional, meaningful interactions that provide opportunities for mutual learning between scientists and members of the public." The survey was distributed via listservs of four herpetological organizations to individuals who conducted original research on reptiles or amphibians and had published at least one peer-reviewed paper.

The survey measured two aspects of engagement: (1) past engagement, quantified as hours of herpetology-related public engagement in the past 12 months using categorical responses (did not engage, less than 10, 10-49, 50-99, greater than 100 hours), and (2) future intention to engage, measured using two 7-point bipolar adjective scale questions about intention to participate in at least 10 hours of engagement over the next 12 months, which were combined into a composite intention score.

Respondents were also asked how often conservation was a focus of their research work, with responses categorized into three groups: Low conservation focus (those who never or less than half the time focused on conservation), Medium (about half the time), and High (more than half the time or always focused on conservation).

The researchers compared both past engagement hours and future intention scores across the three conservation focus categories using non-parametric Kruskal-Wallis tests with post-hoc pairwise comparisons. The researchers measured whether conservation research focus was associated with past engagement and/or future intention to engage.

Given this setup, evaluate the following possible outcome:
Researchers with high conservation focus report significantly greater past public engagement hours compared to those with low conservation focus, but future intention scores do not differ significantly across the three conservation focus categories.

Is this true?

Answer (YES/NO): NO